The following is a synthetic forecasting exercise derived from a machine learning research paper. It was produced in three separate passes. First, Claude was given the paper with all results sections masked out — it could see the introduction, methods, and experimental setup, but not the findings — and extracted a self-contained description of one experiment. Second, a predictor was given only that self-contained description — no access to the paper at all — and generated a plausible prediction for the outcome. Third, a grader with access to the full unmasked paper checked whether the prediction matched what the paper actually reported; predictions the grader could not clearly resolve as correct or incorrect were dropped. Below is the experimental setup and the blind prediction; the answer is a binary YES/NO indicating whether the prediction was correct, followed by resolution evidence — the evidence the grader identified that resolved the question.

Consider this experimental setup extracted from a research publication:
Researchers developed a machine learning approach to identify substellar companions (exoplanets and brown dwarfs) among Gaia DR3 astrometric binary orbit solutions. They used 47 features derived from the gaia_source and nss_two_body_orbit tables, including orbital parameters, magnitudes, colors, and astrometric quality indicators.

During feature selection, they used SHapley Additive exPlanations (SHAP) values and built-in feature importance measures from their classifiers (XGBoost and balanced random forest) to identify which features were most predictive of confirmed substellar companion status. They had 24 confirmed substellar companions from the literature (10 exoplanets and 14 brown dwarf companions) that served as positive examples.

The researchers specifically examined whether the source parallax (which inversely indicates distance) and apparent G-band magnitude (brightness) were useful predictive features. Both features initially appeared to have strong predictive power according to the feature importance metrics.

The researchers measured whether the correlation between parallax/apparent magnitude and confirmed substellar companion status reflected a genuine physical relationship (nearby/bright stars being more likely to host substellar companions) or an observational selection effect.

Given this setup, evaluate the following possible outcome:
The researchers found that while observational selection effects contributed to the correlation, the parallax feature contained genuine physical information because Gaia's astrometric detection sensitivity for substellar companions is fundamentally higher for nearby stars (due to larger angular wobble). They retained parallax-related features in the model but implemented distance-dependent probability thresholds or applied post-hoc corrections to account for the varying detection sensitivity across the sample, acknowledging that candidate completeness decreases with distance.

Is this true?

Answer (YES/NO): NO